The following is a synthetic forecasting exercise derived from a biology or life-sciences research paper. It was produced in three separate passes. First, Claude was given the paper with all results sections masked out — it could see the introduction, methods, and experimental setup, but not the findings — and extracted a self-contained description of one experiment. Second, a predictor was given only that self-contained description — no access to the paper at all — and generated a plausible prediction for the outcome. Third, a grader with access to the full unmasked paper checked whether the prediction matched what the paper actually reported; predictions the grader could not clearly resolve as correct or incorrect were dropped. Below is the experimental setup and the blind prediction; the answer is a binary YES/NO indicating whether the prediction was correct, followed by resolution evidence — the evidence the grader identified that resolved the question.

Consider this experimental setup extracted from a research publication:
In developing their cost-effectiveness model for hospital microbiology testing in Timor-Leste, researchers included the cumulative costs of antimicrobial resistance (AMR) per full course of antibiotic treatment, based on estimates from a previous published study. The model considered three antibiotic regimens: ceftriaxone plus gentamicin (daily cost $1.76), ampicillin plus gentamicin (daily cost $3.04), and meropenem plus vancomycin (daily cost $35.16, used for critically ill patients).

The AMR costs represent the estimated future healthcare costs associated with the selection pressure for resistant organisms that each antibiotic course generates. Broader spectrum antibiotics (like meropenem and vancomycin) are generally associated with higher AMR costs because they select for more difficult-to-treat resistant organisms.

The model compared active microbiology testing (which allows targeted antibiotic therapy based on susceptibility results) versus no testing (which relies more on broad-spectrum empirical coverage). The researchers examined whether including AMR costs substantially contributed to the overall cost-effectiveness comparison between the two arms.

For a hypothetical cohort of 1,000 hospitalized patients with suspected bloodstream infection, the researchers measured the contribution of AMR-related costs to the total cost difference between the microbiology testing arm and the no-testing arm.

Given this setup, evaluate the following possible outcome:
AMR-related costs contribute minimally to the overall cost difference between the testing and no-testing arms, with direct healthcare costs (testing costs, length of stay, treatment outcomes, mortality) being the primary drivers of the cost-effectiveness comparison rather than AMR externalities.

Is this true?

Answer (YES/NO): YES